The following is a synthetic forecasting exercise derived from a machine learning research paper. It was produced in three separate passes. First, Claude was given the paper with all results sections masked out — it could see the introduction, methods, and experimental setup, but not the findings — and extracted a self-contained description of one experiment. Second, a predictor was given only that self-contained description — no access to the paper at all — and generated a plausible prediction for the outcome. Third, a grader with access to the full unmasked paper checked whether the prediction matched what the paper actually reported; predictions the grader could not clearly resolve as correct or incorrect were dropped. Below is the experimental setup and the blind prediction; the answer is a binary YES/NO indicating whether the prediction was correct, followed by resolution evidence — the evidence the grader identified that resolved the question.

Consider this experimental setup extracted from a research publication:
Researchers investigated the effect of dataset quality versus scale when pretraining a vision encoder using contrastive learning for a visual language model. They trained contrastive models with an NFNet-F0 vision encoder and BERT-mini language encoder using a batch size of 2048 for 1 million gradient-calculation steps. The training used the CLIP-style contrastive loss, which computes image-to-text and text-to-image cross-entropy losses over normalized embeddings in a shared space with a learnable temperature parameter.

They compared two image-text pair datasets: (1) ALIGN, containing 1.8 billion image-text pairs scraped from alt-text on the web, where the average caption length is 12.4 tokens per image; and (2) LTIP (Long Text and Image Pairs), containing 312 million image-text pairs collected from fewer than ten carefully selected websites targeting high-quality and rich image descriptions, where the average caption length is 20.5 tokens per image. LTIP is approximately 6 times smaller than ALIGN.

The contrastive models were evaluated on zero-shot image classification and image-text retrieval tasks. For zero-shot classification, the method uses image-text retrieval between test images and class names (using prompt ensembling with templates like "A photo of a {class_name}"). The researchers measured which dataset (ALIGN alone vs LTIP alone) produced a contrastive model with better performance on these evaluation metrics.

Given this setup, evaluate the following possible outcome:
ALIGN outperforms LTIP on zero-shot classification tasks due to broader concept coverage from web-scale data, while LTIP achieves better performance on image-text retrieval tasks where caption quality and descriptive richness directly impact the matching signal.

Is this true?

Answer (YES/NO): NO